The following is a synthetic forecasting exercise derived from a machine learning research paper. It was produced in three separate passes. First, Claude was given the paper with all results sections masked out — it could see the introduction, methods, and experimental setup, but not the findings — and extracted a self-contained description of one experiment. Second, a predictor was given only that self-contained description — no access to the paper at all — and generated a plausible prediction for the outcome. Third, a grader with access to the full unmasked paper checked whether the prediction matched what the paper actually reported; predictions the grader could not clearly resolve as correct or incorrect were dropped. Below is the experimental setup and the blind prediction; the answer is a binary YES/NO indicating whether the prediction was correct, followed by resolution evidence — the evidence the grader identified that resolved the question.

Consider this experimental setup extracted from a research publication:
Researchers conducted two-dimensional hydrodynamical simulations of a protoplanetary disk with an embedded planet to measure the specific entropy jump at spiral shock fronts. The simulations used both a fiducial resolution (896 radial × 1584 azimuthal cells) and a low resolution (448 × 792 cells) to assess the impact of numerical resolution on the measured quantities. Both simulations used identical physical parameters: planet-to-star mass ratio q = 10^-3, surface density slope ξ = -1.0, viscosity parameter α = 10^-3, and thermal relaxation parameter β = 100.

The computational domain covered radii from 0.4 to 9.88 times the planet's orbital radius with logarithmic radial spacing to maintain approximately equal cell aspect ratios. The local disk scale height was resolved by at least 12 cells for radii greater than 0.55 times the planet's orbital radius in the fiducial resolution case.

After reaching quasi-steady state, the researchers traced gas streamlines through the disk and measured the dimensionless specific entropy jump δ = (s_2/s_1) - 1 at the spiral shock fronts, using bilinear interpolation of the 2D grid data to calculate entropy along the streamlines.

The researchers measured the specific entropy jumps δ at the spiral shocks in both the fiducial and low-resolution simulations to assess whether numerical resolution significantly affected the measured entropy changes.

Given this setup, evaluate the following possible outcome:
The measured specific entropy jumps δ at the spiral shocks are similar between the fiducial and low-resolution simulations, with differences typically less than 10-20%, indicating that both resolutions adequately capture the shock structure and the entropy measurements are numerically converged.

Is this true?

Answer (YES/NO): NO